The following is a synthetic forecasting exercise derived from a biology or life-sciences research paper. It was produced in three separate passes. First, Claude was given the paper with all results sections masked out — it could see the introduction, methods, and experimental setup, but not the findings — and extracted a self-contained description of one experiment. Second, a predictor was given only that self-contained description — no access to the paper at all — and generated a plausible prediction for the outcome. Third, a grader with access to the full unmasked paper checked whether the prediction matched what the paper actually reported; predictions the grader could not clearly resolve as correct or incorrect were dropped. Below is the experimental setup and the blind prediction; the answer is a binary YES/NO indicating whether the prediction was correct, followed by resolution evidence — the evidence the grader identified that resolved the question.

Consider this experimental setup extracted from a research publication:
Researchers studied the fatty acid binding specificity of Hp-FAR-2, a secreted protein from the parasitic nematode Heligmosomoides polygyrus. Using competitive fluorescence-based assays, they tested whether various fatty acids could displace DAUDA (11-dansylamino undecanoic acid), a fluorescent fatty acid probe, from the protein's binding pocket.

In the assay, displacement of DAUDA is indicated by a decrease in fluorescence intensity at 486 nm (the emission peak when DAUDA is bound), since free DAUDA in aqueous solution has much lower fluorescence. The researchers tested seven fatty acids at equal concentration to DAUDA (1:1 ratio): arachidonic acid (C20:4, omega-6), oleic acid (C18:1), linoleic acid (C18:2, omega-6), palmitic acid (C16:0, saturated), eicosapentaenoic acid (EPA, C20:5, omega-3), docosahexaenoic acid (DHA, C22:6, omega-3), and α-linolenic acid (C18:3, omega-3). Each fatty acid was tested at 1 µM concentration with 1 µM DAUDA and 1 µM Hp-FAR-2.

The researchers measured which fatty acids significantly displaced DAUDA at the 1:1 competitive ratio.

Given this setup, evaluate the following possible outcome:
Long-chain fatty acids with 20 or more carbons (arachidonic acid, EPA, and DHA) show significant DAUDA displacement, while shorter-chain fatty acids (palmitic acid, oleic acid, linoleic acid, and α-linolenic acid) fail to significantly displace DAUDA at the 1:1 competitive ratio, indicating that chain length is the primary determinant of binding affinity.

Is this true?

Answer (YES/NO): NO